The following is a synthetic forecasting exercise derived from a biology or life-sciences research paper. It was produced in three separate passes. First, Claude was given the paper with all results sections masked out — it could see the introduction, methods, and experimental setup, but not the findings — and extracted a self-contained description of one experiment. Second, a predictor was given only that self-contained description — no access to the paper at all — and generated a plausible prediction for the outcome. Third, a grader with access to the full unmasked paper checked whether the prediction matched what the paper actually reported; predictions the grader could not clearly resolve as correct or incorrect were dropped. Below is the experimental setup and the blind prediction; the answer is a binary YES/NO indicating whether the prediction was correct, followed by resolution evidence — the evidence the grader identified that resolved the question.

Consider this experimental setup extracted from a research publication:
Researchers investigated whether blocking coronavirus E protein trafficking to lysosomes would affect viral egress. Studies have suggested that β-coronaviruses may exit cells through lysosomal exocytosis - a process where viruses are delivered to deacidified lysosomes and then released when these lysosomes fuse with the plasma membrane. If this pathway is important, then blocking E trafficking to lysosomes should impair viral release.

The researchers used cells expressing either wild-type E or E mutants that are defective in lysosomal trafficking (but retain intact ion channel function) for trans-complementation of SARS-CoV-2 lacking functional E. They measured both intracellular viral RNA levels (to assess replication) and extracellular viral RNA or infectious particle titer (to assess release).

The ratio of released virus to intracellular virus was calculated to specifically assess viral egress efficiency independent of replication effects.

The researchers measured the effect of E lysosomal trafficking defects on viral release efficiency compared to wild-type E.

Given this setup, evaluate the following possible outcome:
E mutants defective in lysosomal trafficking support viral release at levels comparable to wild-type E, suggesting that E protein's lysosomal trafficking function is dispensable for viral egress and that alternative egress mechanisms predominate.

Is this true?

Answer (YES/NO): NO